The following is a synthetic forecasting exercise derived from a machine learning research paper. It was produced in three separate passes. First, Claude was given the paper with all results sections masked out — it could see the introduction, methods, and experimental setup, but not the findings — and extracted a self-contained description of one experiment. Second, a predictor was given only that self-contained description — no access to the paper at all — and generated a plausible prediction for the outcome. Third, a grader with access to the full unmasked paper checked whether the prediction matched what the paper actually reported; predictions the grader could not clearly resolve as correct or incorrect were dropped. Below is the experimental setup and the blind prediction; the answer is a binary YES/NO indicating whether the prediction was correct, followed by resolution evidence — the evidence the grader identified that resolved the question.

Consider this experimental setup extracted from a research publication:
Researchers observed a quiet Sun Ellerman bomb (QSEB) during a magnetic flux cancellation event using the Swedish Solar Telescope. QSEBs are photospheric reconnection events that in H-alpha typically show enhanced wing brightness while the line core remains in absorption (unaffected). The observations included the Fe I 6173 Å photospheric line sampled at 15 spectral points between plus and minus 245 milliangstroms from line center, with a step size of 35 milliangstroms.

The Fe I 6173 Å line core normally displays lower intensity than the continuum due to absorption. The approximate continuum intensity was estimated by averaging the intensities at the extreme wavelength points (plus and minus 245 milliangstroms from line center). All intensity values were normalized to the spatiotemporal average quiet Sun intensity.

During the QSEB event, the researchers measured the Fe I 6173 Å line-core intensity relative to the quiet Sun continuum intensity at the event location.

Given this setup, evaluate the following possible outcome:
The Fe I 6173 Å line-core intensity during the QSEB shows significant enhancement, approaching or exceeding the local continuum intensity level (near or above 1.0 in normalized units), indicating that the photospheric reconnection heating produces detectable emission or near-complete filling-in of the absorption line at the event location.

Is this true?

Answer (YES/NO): YES